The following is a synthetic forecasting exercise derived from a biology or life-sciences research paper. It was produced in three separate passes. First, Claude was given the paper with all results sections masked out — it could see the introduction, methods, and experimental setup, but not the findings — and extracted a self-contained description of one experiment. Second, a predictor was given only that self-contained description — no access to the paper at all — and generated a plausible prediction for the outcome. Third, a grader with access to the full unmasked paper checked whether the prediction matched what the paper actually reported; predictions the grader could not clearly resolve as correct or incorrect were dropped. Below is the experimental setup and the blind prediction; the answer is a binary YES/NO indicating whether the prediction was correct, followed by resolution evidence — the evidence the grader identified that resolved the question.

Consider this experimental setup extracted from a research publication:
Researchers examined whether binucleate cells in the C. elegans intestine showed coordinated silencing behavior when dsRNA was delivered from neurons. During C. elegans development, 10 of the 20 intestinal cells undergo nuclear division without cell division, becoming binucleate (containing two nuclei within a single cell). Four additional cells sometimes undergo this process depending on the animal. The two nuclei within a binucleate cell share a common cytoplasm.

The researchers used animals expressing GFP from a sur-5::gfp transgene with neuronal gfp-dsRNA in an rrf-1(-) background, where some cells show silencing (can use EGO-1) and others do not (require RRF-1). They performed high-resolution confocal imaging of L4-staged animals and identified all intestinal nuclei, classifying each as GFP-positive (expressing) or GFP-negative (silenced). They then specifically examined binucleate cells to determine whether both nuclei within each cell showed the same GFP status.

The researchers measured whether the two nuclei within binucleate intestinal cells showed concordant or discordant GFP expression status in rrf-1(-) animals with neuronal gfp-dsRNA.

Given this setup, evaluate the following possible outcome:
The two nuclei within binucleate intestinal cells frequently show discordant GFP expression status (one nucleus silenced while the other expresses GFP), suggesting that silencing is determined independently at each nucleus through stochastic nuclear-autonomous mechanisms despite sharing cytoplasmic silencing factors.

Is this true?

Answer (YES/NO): NO